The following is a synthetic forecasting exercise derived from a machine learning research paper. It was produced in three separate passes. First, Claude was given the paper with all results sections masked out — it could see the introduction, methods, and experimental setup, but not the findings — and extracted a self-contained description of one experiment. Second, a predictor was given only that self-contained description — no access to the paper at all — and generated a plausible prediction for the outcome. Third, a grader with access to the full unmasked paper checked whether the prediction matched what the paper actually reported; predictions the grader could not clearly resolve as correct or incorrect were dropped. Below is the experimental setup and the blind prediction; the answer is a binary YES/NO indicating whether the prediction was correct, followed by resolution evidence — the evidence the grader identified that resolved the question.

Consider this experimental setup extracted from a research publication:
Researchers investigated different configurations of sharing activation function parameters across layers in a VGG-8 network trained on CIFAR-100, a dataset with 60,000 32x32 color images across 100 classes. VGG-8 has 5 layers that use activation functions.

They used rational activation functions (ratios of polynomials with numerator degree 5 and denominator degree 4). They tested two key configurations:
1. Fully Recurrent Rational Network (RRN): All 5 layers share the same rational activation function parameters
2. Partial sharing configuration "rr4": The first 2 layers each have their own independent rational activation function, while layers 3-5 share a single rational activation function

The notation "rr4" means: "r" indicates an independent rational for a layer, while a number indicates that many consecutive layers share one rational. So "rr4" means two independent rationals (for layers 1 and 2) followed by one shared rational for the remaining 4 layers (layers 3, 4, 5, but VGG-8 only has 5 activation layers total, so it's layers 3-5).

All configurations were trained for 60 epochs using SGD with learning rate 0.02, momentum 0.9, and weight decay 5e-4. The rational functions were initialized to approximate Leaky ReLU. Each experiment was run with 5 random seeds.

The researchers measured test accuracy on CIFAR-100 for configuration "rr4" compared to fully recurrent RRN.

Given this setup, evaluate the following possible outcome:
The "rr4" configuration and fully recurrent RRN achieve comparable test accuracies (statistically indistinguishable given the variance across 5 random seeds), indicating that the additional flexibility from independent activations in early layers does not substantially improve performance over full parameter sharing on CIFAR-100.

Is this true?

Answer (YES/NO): NO